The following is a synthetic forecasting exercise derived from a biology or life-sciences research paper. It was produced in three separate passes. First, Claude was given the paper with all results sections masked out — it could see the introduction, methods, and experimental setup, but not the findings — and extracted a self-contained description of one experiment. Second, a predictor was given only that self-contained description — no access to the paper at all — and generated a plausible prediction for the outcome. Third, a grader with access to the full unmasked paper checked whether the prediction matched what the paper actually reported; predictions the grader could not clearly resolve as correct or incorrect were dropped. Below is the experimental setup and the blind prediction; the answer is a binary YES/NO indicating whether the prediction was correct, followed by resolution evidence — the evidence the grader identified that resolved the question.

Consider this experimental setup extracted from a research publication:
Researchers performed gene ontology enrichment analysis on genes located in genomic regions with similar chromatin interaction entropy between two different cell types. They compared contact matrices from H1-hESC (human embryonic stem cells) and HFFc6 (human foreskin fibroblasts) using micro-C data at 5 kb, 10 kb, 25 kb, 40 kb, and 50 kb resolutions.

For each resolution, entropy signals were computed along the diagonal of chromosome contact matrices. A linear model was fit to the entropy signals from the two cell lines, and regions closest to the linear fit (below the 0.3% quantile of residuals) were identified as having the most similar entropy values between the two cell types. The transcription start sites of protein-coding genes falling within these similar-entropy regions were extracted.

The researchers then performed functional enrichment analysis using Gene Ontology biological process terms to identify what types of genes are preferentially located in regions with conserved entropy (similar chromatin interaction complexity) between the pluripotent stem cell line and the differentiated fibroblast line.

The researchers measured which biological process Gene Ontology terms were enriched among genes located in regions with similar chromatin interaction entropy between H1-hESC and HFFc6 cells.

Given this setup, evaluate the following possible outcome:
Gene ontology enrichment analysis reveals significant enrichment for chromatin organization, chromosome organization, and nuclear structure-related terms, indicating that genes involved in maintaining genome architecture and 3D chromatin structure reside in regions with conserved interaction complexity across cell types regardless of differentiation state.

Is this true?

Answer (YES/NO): NO